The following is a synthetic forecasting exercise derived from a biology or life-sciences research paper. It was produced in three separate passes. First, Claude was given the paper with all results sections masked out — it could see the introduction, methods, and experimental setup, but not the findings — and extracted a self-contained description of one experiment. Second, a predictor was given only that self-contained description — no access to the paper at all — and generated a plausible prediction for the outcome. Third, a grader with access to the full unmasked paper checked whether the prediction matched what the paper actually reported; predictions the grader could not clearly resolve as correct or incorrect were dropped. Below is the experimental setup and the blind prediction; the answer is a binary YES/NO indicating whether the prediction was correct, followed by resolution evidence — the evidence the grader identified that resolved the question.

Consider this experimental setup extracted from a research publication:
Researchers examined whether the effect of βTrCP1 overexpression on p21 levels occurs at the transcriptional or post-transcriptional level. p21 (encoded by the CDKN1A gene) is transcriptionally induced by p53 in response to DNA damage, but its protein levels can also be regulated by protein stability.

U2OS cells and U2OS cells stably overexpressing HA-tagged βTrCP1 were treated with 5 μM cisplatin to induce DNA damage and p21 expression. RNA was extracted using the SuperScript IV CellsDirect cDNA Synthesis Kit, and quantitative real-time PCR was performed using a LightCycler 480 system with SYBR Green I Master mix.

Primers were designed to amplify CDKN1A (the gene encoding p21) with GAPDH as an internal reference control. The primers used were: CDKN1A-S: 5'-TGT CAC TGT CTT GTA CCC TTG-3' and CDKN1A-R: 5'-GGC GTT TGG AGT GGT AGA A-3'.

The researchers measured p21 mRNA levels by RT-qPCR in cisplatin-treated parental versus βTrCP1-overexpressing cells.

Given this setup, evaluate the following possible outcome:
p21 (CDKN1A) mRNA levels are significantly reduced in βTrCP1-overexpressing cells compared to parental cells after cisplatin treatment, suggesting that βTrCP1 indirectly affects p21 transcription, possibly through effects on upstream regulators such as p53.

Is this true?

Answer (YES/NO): NO